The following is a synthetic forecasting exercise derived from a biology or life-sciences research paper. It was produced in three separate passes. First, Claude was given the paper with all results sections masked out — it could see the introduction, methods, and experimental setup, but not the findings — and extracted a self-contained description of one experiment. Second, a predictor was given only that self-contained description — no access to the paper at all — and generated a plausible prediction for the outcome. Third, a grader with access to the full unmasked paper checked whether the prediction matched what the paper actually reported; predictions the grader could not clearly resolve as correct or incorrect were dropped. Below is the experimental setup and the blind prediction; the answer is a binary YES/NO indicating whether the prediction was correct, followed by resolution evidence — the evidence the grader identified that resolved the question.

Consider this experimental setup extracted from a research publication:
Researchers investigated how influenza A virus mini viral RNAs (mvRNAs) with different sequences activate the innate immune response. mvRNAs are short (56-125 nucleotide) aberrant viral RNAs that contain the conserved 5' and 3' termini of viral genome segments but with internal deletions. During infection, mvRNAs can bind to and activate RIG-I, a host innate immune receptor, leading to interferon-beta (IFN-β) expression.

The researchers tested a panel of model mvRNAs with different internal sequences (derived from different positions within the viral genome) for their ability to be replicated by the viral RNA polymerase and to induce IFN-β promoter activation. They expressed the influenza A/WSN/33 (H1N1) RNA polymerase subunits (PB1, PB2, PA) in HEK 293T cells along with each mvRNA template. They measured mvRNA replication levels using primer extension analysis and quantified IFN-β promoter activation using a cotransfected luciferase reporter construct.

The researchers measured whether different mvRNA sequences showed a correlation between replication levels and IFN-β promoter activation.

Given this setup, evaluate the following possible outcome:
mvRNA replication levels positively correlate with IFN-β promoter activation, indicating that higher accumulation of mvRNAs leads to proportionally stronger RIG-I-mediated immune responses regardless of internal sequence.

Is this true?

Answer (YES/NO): NO